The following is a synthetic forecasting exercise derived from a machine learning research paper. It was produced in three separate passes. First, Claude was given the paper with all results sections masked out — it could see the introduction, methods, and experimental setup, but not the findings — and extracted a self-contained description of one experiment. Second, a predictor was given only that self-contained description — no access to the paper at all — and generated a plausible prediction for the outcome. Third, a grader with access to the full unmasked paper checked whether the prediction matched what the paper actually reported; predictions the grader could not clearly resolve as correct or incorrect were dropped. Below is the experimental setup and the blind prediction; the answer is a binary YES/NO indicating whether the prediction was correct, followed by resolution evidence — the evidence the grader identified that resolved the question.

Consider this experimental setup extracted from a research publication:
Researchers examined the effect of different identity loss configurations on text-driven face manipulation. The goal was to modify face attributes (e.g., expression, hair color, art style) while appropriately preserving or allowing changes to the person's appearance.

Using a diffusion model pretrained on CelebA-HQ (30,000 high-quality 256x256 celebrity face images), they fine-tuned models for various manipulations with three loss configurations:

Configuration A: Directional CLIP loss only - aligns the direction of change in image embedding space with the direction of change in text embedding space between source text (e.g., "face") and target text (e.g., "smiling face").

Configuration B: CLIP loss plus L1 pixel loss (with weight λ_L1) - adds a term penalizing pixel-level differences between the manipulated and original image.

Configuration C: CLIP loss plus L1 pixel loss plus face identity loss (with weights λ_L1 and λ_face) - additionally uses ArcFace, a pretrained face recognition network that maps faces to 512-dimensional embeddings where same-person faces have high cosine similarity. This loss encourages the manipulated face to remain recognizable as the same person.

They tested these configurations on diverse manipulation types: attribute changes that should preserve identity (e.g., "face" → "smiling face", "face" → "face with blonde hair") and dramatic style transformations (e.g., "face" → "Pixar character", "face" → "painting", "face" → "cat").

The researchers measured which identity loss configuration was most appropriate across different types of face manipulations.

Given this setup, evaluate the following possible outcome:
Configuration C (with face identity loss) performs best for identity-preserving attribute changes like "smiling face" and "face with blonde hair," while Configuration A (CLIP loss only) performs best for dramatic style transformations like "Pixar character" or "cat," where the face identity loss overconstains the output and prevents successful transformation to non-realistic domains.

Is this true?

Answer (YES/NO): YES